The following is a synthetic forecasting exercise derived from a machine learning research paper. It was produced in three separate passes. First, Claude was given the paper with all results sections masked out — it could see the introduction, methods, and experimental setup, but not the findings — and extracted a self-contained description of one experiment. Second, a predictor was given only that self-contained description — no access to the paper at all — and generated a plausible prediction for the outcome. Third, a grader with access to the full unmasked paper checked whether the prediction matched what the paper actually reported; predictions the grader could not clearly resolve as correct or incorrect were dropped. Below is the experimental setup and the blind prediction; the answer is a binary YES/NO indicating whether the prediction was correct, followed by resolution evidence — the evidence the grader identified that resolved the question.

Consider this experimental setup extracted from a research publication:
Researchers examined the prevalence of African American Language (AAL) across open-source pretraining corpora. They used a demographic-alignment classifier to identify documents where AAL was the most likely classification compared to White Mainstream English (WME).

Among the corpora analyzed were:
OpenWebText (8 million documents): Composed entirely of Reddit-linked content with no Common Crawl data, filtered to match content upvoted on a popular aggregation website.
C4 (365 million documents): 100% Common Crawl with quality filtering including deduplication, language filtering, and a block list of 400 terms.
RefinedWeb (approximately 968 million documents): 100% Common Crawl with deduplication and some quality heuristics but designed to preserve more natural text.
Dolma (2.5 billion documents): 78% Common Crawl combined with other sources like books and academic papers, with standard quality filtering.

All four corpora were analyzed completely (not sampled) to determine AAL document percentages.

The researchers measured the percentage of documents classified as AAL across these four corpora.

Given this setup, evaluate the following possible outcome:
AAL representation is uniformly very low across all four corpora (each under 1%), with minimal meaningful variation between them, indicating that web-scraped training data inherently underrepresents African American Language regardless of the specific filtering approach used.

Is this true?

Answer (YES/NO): NO